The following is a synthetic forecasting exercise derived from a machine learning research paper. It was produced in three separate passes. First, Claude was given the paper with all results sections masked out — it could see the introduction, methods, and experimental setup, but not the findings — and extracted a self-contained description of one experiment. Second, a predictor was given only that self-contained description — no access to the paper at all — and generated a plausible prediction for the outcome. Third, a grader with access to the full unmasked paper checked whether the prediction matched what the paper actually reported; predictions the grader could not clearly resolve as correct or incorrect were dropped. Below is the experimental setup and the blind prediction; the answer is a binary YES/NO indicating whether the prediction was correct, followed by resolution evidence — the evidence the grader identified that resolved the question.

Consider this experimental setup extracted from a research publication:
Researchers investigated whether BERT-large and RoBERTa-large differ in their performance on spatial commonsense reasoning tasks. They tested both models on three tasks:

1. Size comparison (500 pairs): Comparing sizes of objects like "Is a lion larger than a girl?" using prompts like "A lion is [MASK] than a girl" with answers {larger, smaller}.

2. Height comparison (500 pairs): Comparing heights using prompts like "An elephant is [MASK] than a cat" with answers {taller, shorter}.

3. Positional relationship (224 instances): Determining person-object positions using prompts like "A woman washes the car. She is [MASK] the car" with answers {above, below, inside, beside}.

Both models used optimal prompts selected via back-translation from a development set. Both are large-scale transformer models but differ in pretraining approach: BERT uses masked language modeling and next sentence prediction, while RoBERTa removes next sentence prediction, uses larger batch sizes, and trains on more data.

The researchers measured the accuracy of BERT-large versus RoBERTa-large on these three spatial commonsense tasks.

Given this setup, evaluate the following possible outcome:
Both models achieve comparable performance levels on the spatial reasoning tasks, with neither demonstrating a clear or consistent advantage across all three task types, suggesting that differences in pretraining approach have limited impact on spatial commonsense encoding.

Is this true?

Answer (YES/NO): YES